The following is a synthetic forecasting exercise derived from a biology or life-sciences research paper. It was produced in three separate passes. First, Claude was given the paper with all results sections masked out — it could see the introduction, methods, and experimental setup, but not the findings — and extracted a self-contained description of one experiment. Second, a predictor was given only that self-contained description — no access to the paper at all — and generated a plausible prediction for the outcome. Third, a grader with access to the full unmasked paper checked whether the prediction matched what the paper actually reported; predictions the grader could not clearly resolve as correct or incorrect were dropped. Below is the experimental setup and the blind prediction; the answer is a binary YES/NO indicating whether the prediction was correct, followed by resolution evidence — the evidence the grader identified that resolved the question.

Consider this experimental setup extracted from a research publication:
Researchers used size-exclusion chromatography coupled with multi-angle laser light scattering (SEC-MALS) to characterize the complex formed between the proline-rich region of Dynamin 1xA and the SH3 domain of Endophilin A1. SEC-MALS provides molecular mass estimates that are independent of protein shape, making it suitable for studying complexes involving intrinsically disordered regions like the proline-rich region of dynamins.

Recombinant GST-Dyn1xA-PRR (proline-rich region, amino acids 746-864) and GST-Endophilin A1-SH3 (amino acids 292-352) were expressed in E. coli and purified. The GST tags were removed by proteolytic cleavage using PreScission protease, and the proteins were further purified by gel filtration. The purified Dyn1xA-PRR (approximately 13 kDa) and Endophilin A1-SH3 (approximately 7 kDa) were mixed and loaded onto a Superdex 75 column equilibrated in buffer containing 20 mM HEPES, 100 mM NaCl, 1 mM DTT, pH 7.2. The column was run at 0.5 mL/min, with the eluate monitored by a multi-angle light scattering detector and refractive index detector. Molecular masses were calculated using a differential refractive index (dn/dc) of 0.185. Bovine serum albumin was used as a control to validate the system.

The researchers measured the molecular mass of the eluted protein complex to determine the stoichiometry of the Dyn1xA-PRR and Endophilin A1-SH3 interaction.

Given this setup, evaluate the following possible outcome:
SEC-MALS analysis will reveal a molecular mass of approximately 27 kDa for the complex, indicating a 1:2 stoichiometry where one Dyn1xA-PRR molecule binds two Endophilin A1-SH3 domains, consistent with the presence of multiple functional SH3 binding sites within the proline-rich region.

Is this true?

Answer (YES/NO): NO